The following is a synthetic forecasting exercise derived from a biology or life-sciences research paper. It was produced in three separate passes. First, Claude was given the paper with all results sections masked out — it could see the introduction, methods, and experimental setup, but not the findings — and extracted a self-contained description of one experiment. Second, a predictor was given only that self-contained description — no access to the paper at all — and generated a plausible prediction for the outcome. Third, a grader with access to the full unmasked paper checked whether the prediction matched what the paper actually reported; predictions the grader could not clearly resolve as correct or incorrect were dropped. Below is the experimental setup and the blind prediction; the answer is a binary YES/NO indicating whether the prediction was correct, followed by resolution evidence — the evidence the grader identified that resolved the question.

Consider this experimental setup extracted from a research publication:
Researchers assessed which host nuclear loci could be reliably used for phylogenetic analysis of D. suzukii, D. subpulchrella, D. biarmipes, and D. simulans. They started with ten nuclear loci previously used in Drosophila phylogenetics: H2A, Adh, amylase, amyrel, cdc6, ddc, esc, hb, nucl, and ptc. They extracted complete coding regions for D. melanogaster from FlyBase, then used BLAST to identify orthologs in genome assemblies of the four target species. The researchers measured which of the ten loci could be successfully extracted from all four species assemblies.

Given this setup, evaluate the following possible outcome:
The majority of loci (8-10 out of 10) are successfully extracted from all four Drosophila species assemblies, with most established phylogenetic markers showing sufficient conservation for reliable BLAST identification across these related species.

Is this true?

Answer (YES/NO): YES